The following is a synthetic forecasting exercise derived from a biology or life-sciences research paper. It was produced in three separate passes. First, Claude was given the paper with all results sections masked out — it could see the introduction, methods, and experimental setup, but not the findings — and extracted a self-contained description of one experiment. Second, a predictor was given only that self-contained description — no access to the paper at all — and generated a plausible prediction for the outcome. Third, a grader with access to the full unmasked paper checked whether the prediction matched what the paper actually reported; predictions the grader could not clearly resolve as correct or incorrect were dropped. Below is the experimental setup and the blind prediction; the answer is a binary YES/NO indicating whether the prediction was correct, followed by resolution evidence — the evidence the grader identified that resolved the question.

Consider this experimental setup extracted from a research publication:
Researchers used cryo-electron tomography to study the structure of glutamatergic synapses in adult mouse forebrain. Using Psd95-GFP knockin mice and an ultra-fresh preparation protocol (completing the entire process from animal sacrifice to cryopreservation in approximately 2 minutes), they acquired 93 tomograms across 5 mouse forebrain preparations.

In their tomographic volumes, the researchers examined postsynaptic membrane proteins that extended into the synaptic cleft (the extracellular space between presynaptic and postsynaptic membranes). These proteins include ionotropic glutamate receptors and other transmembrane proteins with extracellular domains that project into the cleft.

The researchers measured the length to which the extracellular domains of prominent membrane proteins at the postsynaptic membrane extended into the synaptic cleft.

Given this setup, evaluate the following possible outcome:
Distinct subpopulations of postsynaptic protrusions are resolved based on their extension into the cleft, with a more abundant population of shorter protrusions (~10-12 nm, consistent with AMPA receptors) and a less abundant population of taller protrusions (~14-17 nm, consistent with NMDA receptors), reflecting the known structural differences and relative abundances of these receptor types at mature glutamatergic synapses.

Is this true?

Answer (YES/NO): NO